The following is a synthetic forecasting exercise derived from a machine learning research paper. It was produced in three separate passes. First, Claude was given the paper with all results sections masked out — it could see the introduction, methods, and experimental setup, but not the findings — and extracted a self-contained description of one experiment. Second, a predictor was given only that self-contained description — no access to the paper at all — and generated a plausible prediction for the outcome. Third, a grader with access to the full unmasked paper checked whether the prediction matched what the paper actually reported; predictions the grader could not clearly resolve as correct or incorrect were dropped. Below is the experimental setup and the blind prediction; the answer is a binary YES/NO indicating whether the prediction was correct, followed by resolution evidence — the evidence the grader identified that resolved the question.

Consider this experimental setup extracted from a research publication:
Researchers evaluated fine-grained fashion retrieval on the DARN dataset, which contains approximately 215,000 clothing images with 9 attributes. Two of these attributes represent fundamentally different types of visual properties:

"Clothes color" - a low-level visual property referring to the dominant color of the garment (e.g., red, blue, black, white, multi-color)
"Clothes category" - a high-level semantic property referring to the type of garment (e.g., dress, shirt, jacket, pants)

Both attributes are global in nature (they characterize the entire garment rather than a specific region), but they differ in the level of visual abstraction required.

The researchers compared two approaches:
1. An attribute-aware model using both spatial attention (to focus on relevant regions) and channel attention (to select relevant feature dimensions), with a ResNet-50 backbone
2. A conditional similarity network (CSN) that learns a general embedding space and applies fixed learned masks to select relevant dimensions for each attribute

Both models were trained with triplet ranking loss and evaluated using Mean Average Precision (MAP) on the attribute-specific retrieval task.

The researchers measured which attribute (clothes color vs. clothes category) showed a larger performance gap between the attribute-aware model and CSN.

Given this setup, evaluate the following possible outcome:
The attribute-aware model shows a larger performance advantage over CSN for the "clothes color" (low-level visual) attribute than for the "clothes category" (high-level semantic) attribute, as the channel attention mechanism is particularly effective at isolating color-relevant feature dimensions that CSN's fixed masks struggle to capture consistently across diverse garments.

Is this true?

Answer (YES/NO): YES